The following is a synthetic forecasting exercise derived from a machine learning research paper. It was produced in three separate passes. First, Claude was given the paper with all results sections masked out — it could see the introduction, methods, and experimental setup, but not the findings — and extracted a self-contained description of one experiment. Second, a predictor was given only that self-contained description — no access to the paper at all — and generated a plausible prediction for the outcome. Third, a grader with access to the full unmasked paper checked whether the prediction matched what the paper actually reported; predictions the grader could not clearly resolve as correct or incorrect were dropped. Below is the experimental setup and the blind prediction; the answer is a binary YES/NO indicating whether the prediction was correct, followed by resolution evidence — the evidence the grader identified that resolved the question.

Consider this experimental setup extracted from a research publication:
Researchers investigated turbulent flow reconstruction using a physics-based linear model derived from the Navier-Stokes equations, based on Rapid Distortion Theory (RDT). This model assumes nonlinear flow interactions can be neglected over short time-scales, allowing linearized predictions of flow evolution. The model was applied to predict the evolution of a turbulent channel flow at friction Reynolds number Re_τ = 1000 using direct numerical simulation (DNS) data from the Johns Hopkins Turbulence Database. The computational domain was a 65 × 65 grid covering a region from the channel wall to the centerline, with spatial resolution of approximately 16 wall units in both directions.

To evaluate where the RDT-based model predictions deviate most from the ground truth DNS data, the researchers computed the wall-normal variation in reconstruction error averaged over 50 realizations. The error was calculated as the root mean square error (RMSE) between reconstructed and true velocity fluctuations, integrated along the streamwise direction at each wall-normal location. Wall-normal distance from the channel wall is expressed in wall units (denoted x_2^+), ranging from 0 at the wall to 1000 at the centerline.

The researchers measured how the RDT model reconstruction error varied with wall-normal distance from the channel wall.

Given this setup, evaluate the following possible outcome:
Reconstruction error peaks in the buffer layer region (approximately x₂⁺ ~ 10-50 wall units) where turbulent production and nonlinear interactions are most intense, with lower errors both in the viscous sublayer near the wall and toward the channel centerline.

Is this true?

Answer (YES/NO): NO